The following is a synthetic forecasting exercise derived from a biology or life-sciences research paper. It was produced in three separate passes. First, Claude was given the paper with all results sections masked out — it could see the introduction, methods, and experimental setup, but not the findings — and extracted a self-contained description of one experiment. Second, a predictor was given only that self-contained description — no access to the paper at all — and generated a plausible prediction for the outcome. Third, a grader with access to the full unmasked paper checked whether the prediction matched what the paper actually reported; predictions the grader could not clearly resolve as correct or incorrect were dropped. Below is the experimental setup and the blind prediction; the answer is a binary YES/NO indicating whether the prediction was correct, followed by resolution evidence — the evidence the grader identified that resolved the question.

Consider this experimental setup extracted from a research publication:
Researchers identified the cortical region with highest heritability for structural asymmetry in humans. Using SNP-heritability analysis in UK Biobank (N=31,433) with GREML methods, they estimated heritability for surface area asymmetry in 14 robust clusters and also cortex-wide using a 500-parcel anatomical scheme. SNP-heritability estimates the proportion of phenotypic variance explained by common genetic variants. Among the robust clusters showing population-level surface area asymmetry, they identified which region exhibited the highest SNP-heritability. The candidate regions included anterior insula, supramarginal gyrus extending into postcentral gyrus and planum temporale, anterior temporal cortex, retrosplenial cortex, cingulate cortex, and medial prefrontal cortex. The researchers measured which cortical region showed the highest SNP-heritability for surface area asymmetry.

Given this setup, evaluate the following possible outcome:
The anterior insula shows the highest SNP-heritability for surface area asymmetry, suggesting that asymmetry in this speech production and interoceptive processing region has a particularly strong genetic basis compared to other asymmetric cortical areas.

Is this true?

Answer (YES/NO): YES